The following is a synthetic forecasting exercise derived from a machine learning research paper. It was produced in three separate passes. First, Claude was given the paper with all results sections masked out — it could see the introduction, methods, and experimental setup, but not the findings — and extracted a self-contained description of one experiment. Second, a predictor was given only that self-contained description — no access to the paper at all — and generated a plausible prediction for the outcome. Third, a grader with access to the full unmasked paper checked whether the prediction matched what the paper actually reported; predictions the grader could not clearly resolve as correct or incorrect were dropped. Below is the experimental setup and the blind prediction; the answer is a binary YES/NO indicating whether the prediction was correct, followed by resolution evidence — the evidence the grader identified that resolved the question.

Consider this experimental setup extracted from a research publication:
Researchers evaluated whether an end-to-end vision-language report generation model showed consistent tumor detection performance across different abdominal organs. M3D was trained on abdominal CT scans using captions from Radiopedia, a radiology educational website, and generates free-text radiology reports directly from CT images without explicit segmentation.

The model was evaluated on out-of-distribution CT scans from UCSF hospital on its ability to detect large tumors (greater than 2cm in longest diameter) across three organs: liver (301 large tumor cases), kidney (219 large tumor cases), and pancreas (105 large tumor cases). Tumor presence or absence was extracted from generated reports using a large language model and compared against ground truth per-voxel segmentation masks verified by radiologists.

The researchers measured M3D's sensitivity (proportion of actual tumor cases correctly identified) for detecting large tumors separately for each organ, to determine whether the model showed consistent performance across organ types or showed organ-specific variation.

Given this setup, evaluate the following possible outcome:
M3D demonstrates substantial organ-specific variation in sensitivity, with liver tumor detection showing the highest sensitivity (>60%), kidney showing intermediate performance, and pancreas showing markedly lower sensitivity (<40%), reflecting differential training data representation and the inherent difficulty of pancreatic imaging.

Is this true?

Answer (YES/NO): NO